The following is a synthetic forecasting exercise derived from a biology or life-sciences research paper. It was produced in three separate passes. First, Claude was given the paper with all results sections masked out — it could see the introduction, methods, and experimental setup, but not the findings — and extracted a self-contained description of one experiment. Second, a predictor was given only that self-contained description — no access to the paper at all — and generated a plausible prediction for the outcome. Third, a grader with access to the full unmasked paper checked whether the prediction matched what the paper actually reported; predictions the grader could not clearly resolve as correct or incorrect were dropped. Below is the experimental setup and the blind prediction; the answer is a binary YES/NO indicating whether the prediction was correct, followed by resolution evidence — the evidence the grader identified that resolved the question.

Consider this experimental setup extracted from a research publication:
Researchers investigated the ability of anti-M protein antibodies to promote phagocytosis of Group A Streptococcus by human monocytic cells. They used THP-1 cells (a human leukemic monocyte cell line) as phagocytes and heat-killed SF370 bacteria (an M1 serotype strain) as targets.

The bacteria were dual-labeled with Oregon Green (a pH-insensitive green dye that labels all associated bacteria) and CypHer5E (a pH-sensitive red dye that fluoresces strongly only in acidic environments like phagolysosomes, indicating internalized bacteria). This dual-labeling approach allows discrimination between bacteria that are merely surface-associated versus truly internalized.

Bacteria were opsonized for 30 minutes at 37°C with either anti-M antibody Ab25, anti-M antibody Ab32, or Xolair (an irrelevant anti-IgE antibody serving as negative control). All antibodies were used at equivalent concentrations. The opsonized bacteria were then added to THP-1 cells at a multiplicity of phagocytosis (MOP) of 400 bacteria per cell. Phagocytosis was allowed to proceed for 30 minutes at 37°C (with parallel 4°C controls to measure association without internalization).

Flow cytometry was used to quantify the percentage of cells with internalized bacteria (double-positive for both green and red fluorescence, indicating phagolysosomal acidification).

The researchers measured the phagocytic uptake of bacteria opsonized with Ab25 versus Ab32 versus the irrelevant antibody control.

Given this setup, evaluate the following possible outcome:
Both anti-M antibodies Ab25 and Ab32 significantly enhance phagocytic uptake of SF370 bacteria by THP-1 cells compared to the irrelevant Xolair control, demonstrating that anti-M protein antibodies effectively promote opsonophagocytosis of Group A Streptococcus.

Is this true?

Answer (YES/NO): NO